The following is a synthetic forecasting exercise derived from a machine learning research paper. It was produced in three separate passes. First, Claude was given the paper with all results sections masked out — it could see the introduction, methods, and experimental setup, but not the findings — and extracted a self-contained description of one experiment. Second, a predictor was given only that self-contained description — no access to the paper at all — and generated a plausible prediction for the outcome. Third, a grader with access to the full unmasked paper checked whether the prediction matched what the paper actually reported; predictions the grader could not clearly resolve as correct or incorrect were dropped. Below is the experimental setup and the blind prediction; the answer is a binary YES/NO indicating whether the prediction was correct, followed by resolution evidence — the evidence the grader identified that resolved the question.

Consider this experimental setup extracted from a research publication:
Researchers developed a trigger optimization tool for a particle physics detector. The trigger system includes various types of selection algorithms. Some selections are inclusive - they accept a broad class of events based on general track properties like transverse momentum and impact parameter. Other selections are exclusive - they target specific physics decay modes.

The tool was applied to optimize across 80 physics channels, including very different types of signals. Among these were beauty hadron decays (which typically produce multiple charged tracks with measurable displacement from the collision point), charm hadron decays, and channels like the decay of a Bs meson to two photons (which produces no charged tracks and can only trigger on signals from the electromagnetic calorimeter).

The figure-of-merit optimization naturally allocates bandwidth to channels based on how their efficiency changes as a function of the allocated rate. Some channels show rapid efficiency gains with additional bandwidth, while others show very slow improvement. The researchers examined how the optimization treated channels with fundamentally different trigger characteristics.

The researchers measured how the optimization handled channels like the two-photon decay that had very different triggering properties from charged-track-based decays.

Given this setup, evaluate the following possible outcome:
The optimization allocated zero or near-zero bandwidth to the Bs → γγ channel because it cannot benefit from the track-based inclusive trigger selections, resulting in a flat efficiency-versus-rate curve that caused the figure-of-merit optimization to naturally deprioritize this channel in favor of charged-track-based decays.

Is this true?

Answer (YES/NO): NO